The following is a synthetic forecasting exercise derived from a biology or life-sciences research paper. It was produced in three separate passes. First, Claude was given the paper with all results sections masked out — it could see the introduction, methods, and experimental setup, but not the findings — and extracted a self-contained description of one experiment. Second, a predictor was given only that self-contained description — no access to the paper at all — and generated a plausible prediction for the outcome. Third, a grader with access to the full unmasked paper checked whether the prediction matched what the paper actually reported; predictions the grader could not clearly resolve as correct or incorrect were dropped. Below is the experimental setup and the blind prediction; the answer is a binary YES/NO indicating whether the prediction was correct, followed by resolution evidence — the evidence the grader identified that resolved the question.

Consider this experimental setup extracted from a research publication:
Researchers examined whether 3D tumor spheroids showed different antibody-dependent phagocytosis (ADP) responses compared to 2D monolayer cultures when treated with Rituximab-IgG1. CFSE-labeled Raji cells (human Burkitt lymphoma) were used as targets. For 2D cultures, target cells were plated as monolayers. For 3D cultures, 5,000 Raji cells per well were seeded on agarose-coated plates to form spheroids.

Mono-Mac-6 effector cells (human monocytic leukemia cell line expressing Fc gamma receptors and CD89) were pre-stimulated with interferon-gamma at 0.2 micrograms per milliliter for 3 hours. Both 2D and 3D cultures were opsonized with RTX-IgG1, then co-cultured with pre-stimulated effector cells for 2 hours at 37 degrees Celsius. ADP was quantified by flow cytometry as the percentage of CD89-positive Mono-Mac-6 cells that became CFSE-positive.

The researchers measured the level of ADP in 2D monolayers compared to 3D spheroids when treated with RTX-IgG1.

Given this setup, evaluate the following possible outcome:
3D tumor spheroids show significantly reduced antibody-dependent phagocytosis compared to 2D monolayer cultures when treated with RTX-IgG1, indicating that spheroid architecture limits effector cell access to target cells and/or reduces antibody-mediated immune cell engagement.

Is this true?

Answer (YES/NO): YES